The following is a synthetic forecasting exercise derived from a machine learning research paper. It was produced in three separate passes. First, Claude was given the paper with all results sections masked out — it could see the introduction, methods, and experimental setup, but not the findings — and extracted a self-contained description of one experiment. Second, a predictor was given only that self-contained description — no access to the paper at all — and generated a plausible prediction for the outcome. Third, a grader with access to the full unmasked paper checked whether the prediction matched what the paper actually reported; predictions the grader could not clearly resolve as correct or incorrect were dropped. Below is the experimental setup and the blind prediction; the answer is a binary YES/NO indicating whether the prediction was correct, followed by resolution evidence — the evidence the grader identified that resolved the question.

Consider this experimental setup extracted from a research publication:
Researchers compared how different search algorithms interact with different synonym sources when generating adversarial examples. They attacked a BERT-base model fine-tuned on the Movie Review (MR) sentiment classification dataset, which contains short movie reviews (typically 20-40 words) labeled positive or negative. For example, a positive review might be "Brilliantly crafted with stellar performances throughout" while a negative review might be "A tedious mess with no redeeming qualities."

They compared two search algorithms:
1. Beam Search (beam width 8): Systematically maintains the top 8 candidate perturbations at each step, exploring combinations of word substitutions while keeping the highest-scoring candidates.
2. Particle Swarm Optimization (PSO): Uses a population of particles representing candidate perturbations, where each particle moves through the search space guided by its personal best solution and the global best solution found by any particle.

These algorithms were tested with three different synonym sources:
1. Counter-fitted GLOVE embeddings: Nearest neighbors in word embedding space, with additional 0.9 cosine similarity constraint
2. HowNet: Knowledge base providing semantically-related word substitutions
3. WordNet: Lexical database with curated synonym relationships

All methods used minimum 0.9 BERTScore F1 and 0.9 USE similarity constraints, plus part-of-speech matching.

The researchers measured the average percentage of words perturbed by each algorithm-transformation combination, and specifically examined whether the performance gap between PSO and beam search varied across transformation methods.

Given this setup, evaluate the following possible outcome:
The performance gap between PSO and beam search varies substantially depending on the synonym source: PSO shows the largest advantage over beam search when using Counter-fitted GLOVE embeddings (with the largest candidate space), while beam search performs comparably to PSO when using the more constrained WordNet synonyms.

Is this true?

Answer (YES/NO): NO